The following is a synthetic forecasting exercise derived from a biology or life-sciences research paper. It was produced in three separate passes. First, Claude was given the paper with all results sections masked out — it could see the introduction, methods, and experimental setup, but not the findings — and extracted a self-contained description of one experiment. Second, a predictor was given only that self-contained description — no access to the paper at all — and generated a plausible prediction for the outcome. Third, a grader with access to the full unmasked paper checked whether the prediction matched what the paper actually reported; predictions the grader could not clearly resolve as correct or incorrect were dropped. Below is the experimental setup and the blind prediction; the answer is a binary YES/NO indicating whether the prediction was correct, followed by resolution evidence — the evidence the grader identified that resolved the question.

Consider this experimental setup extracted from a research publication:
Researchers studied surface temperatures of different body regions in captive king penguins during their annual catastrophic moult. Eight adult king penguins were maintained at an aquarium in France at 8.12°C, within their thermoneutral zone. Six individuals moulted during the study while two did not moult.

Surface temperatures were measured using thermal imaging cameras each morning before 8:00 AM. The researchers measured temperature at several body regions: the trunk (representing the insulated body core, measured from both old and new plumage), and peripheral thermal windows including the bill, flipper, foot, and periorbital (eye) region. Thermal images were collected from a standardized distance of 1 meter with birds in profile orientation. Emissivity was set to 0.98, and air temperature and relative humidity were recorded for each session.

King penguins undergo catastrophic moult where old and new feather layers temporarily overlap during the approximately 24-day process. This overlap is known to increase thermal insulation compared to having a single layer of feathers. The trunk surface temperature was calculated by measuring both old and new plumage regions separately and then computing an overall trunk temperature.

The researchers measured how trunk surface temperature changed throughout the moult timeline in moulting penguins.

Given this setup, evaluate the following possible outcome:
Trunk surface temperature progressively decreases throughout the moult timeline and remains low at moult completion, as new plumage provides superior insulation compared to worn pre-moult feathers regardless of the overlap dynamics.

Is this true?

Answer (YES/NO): NO